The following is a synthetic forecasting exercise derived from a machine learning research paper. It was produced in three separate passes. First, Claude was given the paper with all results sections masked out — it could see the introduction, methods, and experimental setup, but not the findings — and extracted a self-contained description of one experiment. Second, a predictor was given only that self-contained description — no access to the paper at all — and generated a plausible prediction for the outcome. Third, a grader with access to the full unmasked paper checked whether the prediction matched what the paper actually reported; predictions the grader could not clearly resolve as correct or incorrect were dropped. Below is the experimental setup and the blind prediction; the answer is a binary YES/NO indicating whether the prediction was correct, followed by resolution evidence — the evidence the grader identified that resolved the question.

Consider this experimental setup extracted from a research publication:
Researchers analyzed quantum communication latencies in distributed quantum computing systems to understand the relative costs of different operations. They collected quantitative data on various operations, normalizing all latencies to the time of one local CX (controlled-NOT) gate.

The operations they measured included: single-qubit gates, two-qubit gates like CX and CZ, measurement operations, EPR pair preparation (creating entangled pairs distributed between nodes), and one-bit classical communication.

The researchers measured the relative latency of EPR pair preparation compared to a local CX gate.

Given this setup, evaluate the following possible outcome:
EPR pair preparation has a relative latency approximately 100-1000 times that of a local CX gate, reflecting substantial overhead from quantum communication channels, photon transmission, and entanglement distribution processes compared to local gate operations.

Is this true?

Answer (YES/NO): NO